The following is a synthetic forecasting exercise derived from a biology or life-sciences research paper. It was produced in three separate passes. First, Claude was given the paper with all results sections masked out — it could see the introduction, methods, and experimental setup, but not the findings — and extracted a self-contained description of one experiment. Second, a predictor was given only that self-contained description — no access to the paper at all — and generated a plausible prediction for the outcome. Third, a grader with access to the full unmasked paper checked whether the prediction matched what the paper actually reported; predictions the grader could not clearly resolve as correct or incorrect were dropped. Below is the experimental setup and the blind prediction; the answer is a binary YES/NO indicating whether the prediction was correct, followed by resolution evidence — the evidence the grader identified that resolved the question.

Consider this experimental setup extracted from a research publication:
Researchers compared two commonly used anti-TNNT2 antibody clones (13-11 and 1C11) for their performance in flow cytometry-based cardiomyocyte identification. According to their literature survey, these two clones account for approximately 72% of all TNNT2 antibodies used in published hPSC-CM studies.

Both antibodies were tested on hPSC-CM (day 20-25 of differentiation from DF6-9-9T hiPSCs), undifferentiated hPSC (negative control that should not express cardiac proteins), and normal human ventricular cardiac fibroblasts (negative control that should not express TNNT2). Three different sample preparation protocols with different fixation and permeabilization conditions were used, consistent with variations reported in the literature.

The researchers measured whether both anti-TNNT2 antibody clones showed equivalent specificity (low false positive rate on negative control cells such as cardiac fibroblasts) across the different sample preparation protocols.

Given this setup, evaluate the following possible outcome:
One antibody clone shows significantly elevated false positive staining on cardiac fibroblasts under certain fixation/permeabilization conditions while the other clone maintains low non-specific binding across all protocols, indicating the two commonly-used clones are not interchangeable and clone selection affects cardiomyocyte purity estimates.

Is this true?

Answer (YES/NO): NO